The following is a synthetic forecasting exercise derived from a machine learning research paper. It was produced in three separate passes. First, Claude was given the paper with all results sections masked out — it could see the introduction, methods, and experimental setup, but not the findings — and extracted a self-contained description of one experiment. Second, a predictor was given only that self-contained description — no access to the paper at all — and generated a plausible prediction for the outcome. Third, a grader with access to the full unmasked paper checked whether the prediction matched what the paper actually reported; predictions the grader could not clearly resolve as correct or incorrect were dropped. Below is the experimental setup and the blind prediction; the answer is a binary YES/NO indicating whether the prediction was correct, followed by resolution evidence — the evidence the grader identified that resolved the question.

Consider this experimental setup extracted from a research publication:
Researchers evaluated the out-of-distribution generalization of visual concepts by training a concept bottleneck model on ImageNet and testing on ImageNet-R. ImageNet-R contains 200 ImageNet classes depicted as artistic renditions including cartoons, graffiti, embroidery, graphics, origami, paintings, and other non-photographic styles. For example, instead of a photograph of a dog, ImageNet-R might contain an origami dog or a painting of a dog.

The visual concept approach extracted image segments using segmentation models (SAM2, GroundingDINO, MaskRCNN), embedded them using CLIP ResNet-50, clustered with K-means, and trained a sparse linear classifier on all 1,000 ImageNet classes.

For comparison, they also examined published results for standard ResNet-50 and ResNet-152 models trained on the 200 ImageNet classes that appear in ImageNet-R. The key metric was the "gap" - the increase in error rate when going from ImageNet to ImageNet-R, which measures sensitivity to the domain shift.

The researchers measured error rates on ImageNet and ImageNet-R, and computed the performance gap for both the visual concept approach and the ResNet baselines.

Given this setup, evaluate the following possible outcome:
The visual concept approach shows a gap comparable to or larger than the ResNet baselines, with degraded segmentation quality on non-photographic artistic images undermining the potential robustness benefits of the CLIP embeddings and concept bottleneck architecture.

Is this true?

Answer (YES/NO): NO